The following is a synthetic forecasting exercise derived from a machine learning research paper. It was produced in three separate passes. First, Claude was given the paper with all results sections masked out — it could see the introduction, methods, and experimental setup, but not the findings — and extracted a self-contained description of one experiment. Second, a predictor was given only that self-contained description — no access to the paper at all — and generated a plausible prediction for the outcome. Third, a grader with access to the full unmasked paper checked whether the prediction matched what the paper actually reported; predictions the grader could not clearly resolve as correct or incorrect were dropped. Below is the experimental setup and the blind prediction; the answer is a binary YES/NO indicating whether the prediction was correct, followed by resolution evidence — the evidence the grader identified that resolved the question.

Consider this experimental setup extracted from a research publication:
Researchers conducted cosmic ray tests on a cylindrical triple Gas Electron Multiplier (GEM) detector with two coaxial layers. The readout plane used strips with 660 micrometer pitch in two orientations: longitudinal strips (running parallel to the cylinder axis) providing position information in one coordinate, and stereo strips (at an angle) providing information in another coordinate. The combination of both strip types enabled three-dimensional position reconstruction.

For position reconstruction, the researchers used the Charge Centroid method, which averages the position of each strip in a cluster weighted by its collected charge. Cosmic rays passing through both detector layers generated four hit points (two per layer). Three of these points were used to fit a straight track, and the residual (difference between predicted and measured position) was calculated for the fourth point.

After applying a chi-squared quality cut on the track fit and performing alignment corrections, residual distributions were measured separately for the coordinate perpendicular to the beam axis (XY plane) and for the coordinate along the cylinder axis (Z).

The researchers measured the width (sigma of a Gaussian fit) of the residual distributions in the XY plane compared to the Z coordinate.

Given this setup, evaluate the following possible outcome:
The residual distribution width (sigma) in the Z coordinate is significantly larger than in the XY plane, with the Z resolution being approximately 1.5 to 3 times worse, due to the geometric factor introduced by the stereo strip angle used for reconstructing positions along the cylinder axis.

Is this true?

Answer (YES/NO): NO